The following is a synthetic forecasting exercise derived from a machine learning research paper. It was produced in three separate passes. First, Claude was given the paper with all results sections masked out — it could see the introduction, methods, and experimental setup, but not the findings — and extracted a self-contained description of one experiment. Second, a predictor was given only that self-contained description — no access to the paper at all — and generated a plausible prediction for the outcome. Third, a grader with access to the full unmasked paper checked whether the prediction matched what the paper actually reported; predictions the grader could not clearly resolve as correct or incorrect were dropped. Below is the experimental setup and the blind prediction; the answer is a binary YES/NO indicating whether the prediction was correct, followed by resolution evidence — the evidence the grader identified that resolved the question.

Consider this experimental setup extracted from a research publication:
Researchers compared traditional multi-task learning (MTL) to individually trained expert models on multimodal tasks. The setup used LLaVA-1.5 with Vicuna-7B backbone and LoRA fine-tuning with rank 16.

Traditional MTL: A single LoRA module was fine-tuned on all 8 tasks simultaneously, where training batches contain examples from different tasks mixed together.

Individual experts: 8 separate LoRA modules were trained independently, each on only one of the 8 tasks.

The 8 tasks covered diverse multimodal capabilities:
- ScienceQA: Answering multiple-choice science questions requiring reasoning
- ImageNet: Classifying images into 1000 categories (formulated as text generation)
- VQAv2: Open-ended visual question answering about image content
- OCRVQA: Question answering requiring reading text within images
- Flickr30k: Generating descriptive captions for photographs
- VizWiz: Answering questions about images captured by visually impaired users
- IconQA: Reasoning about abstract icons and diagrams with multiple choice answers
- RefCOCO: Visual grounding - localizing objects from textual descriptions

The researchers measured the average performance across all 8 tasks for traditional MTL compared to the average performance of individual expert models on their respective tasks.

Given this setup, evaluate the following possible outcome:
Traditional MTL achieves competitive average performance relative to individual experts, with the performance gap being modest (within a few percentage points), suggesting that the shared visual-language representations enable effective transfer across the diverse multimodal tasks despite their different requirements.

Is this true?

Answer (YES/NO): NO